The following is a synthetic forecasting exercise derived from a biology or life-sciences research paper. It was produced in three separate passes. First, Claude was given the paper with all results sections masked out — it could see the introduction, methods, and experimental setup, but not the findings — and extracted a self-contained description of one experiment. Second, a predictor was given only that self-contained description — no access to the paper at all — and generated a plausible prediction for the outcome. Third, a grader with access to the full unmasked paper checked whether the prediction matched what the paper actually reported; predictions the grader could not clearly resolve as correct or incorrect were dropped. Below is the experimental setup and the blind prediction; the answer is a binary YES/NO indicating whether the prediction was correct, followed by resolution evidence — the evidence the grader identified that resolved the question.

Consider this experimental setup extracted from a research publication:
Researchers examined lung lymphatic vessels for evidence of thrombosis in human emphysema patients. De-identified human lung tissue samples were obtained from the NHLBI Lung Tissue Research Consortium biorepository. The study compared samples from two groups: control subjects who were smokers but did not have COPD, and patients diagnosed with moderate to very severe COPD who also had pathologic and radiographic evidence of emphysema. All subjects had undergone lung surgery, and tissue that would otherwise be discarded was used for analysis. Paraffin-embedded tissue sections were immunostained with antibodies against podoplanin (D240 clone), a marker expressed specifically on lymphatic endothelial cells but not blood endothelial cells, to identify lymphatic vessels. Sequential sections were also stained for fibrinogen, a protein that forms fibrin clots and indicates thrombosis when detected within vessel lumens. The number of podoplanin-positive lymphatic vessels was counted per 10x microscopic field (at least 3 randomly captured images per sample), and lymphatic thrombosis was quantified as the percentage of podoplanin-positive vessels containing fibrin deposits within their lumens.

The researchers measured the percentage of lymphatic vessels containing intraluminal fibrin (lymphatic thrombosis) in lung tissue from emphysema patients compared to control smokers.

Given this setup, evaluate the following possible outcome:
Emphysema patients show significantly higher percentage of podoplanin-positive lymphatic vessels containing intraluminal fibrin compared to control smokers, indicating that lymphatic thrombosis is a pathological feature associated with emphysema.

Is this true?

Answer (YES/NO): YES